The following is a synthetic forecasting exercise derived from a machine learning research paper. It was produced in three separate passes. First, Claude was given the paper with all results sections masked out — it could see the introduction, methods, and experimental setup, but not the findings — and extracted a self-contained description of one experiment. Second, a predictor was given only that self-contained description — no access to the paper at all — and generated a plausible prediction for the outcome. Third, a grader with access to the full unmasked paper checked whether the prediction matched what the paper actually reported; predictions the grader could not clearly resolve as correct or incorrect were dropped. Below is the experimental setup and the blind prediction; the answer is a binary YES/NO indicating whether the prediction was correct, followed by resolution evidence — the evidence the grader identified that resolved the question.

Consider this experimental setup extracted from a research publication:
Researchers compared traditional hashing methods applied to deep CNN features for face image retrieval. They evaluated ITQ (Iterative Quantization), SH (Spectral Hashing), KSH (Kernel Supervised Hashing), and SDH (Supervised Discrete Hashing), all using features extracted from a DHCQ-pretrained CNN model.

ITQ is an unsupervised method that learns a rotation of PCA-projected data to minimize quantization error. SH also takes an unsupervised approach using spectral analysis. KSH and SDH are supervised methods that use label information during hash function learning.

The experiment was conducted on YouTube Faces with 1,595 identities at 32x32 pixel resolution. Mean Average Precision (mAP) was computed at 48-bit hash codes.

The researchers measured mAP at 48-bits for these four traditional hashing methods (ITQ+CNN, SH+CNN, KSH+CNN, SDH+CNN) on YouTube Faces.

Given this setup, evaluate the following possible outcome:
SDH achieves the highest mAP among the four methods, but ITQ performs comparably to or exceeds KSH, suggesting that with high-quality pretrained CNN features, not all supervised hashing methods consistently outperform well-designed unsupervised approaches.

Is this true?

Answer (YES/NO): NO